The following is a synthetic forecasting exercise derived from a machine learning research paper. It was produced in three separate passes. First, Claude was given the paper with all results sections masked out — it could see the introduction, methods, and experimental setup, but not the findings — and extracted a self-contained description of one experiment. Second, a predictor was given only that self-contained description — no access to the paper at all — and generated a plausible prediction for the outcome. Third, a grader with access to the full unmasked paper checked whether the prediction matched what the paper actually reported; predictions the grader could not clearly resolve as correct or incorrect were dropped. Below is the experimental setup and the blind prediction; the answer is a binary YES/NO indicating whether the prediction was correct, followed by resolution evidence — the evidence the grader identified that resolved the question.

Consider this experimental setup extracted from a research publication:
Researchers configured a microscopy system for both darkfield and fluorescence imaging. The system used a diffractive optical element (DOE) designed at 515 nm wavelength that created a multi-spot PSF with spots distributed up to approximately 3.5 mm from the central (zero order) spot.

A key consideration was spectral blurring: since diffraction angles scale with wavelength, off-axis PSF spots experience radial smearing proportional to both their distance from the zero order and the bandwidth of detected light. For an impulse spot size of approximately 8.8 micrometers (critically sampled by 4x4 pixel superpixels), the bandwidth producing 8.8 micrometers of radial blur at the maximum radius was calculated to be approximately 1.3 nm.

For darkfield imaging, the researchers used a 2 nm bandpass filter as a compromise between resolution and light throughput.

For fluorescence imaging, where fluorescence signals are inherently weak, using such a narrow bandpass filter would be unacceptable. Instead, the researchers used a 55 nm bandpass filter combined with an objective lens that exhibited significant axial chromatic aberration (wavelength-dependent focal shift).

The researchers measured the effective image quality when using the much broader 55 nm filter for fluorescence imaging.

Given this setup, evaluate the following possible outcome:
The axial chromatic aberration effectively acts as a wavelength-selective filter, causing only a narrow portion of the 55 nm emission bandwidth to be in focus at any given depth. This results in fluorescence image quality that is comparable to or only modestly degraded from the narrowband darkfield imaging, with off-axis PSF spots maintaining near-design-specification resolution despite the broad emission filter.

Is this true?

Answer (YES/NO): YES